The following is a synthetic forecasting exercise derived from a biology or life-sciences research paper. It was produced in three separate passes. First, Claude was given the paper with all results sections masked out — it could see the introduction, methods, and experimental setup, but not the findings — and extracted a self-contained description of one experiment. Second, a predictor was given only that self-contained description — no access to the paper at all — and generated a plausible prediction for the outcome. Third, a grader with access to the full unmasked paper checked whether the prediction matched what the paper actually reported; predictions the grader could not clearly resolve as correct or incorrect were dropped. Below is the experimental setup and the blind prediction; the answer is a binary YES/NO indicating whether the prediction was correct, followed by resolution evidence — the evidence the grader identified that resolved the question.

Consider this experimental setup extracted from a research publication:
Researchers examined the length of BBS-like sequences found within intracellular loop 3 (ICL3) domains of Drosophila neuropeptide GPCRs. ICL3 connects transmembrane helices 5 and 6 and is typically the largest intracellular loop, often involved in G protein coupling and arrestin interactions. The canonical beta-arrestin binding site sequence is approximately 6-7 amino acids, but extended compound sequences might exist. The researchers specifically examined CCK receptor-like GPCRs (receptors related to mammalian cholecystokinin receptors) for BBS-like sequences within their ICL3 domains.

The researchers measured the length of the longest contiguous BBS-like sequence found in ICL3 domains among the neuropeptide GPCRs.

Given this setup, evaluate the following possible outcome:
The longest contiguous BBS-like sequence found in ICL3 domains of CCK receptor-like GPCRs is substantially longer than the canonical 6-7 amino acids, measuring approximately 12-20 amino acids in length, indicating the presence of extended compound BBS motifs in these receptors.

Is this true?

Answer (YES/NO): NO